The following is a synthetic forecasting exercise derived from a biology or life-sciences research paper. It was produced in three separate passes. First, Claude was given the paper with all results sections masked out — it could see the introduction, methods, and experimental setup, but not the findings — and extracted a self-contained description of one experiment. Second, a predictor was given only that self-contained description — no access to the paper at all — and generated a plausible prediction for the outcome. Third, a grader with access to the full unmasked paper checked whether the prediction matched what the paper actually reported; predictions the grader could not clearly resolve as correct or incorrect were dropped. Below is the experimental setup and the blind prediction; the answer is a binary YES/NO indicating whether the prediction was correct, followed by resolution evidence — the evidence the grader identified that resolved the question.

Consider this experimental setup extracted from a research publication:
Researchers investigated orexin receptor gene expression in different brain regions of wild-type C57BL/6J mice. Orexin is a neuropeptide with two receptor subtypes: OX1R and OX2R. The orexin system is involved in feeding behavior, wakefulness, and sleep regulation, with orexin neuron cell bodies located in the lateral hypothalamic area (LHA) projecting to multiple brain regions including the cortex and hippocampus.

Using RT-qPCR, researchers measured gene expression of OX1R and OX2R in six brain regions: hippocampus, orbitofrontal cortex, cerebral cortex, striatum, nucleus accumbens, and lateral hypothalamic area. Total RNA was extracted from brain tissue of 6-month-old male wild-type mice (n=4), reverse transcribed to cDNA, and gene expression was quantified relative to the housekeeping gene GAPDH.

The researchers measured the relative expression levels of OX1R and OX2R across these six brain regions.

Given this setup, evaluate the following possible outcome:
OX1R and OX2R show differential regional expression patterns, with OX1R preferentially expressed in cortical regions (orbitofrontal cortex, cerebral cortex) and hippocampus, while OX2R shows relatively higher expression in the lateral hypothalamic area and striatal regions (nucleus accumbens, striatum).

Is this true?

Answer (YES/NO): NO